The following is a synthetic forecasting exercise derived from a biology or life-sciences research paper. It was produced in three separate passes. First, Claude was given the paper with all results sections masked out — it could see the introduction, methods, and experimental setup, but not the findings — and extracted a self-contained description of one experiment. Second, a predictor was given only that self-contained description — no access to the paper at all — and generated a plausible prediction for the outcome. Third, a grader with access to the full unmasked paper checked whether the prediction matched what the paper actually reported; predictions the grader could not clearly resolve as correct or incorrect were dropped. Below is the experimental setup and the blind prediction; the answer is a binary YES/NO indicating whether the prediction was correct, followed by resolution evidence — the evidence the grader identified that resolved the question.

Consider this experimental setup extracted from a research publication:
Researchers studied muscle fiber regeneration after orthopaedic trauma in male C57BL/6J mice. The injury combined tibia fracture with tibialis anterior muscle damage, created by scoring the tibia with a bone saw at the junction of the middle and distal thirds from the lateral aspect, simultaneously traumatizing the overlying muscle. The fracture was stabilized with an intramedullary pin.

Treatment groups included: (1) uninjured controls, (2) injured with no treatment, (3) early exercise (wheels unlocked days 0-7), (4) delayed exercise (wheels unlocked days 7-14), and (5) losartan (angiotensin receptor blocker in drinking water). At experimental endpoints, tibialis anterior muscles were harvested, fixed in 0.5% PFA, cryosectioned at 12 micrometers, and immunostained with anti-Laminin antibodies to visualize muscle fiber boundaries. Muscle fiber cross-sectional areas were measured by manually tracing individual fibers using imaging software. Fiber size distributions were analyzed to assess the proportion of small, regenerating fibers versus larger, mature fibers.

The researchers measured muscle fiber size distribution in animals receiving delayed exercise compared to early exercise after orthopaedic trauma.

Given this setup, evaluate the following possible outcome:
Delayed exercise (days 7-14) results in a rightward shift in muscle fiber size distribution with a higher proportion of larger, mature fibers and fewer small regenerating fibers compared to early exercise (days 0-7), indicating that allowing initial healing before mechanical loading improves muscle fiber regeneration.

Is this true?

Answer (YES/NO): YES